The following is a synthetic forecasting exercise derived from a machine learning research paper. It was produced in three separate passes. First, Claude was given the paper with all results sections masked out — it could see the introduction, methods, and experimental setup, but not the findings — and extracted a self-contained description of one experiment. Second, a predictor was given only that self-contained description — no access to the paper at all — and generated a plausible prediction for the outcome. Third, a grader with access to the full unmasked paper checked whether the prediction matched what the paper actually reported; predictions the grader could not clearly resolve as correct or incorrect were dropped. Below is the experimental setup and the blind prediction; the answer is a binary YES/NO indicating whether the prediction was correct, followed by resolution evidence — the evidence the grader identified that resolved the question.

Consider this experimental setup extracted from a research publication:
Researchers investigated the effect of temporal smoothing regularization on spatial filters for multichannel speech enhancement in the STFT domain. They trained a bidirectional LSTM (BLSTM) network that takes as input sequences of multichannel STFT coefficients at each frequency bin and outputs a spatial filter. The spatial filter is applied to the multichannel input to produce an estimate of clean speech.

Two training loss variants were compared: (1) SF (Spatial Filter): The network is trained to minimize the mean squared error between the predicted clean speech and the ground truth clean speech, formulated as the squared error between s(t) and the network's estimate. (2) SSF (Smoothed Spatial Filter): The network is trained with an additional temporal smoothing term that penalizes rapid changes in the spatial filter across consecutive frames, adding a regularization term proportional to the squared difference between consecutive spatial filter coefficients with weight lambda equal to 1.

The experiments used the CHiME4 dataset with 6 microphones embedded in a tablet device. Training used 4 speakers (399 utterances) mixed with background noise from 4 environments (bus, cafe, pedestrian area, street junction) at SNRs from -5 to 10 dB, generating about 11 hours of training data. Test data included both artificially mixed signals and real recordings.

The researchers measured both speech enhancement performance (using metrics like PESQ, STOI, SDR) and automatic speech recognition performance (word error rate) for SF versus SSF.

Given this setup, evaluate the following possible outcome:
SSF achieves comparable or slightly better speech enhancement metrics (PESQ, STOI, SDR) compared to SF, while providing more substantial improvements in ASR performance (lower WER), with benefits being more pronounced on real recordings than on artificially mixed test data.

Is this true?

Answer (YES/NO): NO